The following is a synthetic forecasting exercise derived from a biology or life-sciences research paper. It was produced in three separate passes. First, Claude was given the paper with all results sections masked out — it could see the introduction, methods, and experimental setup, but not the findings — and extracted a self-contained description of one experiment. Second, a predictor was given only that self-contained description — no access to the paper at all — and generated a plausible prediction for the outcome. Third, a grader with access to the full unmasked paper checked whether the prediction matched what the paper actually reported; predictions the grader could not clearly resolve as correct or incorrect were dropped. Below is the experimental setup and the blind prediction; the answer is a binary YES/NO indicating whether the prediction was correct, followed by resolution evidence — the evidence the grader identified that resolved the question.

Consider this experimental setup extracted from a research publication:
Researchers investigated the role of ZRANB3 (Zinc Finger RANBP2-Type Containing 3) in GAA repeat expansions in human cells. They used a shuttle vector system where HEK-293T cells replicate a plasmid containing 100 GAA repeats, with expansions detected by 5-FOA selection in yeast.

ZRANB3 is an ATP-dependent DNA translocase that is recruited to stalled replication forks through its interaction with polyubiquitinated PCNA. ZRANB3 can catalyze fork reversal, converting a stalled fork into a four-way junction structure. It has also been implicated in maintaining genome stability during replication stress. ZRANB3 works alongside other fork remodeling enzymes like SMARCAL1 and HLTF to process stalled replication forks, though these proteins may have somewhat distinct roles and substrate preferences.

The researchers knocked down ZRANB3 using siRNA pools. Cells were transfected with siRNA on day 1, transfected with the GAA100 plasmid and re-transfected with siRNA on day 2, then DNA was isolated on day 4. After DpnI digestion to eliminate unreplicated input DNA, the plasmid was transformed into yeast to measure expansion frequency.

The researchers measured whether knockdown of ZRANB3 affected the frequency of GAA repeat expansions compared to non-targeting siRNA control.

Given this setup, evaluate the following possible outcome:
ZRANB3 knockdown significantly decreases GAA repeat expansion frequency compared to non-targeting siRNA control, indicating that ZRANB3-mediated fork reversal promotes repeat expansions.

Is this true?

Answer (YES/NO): YES